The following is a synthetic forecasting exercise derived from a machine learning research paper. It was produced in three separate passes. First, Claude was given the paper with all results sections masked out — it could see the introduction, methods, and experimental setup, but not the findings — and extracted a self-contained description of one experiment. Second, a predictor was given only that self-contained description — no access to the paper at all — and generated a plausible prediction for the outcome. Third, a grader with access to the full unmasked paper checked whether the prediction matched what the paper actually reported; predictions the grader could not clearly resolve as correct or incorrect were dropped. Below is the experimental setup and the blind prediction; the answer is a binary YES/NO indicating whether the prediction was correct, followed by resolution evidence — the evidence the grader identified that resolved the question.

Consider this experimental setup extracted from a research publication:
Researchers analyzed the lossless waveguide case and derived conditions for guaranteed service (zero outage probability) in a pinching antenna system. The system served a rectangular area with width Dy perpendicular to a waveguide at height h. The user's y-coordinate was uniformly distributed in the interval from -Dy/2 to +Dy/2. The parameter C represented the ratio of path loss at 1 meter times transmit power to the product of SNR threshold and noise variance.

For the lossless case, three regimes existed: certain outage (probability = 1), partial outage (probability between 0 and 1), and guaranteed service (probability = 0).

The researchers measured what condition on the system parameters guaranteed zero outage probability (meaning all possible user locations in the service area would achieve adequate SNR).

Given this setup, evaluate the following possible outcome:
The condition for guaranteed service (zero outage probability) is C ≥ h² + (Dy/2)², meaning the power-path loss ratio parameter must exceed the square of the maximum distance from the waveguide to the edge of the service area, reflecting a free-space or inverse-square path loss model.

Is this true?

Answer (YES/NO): YES